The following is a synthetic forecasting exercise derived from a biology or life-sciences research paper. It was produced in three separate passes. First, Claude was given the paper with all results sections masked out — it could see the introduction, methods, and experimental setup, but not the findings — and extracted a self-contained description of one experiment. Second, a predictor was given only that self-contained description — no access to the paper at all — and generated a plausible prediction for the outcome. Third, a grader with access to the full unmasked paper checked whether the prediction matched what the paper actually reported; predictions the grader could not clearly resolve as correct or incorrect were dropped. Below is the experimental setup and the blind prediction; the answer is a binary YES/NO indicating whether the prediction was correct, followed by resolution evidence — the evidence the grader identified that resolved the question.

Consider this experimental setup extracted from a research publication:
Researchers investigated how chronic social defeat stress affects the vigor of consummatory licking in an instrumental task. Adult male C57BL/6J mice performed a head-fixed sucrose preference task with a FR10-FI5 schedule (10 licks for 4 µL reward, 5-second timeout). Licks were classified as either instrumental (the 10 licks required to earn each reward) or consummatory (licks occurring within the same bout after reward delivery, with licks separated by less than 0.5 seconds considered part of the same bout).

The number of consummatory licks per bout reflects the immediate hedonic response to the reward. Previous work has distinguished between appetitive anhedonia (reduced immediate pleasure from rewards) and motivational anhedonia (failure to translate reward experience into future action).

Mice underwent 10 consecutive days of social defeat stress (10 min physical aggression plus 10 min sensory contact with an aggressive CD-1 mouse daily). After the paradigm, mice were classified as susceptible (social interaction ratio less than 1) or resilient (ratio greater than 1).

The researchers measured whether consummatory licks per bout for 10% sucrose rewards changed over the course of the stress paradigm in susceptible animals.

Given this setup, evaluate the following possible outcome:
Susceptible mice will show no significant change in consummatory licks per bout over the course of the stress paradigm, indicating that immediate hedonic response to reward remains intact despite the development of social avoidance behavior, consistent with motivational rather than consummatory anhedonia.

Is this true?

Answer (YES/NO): NO